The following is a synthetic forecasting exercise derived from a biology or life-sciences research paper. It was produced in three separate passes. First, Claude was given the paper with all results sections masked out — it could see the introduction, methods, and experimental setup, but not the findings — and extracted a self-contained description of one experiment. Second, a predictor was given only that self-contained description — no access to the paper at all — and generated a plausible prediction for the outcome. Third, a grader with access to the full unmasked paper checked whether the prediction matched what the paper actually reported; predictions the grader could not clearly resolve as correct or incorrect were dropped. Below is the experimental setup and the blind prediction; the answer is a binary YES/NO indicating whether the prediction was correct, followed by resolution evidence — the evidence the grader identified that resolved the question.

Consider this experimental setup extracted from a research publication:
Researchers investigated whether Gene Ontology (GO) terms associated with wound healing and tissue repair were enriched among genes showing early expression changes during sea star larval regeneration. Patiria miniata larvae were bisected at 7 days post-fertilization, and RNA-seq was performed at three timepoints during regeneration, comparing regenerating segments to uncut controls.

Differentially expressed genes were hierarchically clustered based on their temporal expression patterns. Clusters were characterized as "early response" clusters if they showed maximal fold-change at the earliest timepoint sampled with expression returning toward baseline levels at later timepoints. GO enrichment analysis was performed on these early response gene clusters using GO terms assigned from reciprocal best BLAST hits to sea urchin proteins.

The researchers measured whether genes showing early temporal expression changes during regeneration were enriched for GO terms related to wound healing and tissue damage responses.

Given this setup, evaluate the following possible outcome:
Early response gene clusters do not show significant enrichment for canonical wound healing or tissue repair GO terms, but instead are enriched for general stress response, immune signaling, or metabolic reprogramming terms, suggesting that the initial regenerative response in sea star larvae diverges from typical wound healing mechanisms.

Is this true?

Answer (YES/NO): NO